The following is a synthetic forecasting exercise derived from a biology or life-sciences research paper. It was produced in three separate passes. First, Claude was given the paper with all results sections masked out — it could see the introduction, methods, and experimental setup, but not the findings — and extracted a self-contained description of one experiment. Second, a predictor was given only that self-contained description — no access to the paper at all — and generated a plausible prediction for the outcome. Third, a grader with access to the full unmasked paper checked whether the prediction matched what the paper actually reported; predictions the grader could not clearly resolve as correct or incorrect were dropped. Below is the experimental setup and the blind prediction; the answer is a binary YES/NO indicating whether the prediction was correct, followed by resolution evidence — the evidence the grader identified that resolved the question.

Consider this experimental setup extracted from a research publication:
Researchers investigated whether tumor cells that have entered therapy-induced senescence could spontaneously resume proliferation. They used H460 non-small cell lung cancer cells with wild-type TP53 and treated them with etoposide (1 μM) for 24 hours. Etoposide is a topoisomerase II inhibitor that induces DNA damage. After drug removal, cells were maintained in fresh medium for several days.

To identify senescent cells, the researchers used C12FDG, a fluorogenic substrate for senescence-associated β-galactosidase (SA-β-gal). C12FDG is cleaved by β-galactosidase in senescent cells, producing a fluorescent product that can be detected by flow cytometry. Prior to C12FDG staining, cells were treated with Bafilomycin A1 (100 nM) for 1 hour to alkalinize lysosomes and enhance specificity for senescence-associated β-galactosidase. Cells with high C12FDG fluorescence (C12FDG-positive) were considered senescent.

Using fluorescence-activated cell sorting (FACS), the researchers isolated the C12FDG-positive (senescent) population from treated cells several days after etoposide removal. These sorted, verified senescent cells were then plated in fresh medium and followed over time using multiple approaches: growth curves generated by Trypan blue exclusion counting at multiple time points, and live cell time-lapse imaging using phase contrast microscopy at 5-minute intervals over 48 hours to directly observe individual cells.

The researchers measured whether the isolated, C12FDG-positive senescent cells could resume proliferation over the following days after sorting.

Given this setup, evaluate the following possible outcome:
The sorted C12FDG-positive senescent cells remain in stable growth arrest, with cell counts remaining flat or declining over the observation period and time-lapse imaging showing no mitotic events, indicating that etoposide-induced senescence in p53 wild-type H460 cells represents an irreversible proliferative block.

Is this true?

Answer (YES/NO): NO